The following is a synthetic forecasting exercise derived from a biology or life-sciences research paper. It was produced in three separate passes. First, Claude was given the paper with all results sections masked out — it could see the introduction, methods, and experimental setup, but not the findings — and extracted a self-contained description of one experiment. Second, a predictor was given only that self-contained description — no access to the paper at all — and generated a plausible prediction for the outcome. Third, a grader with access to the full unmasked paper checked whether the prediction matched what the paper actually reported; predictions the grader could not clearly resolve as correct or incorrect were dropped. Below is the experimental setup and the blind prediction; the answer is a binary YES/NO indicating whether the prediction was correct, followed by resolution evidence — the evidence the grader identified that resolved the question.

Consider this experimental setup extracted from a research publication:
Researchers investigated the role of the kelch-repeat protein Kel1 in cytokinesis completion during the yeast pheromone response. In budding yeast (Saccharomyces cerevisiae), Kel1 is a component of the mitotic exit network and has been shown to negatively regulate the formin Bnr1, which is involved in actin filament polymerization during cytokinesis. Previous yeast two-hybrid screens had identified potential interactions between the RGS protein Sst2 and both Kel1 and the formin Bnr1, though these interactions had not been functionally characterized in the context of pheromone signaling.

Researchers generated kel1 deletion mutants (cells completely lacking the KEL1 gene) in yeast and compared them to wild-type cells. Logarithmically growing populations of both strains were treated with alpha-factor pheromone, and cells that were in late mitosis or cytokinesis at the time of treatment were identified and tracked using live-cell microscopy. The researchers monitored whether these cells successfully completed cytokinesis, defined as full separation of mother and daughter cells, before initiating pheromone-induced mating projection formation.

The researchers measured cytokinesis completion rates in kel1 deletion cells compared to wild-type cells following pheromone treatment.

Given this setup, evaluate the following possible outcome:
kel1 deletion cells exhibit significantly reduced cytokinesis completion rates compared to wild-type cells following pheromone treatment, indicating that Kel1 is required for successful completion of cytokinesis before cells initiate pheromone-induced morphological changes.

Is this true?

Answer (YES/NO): YES